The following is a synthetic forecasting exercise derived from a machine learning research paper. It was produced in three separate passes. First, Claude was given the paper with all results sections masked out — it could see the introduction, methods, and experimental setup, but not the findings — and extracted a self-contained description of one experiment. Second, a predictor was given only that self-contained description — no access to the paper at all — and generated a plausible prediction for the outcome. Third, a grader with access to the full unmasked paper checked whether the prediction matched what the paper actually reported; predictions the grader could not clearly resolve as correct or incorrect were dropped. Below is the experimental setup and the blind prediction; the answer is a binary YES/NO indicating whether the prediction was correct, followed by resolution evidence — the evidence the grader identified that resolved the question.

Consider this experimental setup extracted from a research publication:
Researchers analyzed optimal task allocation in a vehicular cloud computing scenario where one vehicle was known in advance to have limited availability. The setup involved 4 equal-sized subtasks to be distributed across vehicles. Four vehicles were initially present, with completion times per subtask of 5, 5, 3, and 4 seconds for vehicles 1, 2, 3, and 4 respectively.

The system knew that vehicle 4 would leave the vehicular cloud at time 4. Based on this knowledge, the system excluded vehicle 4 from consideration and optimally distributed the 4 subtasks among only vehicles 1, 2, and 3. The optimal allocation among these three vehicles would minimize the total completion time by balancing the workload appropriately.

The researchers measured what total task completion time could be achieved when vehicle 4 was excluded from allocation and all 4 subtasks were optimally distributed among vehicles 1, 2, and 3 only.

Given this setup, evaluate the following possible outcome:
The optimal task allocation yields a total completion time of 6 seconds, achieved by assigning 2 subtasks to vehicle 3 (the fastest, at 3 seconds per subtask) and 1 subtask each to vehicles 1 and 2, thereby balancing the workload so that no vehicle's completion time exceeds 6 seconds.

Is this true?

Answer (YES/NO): YES